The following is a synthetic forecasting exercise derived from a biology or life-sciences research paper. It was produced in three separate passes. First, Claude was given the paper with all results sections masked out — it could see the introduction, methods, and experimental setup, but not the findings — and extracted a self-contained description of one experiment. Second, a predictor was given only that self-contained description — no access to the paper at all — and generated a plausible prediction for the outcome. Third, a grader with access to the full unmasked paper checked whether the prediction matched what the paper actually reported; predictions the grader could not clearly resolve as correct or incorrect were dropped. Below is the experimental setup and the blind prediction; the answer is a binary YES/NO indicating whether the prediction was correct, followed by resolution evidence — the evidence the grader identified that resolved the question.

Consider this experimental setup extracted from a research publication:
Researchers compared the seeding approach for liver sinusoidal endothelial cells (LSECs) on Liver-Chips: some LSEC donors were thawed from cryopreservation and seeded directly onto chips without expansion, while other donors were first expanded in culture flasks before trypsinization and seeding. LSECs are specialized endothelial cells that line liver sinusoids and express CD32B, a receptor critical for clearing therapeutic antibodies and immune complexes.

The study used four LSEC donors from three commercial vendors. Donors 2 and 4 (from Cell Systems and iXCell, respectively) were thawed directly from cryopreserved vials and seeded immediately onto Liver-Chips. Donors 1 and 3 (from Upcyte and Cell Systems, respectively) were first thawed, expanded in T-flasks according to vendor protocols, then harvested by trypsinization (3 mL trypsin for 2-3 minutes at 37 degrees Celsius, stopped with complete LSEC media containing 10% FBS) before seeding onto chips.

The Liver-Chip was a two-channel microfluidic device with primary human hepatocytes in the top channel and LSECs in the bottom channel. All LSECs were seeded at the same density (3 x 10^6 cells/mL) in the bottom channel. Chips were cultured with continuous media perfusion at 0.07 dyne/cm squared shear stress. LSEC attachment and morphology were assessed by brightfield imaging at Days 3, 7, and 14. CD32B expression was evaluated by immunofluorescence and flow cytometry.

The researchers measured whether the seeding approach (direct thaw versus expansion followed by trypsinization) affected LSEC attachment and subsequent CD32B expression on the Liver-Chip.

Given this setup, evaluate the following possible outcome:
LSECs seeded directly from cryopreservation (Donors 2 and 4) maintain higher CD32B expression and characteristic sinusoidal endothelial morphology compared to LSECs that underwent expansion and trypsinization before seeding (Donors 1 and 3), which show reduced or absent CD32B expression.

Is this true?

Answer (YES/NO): NO